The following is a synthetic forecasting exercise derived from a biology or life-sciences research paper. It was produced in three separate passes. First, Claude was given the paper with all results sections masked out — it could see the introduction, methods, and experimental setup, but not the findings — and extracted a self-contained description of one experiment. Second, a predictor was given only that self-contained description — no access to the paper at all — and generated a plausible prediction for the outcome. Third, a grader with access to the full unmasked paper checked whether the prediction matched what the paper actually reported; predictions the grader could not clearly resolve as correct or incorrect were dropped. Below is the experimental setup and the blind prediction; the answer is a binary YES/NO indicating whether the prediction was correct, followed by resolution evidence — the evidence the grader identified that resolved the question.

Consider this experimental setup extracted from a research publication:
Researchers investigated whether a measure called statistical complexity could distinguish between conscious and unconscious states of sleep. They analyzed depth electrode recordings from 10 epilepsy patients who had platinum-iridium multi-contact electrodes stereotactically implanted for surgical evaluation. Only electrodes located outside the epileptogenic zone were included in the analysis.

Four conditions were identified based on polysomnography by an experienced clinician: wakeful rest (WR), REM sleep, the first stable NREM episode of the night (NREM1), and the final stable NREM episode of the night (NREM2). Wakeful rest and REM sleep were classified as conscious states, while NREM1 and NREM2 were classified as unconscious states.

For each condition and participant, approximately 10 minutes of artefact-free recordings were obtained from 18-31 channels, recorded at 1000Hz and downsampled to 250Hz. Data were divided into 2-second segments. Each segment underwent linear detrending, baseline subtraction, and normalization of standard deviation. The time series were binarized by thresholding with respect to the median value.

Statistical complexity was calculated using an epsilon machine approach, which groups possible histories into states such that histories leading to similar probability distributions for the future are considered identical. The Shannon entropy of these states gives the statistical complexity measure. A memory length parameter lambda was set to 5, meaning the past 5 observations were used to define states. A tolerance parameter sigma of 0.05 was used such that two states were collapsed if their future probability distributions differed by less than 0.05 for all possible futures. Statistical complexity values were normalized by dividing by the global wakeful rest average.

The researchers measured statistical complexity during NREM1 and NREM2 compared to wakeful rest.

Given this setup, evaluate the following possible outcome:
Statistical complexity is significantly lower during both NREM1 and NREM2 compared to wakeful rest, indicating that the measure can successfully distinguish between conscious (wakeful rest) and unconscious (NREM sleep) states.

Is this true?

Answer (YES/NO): YES